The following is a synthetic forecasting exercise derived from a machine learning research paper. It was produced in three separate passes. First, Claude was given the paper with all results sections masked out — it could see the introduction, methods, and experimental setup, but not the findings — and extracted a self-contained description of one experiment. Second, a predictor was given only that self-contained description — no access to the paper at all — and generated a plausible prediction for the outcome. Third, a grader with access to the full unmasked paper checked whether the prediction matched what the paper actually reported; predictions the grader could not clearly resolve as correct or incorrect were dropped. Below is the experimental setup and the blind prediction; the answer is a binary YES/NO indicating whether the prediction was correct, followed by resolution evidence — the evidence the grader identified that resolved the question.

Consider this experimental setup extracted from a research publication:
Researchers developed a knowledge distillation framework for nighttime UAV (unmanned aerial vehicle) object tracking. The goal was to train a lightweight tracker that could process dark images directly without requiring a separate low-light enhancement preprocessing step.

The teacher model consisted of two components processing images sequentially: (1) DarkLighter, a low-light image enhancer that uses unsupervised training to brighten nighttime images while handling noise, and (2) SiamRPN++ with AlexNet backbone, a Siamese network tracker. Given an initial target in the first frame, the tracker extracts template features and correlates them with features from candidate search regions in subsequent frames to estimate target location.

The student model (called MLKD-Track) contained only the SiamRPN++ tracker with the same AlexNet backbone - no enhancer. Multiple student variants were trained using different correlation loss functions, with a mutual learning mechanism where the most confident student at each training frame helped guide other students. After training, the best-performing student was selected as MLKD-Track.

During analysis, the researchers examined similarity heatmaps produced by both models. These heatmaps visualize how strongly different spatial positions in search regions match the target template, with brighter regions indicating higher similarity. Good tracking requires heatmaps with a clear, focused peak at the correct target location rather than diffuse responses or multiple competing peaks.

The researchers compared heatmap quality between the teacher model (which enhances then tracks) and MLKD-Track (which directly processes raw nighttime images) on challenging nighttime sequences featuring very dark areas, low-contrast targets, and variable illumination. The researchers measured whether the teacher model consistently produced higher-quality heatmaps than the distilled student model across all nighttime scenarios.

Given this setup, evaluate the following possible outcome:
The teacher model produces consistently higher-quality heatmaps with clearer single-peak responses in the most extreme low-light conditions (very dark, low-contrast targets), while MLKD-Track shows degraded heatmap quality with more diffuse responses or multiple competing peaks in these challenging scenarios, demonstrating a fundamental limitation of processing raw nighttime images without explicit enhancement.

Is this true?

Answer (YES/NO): NO